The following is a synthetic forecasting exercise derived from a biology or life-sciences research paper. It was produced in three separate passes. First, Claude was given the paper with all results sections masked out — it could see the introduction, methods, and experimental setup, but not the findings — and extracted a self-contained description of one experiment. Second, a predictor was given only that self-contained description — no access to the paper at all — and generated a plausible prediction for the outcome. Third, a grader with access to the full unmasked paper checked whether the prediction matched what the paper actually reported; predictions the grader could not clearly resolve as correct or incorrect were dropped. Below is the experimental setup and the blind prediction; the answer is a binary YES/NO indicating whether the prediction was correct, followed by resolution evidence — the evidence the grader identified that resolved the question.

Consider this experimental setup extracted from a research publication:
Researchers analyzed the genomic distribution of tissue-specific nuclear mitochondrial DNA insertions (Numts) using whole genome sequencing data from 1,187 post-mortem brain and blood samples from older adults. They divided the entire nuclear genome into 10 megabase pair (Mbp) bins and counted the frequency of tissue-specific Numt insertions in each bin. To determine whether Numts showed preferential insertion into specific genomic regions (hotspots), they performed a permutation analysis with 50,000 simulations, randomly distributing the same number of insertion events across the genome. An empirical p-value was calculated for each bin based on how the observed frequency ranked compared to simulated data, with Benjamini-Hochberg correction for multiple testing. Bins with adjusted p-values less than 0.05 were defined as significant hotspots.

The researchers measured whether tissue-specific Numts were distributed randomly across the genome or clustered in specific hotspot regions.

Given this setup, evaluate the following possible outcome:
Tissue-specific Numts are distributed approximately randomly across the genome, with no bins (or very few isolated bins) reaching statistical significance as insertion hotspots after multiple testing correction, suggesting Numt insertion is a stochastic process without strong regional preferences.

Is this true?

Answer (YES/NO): YES